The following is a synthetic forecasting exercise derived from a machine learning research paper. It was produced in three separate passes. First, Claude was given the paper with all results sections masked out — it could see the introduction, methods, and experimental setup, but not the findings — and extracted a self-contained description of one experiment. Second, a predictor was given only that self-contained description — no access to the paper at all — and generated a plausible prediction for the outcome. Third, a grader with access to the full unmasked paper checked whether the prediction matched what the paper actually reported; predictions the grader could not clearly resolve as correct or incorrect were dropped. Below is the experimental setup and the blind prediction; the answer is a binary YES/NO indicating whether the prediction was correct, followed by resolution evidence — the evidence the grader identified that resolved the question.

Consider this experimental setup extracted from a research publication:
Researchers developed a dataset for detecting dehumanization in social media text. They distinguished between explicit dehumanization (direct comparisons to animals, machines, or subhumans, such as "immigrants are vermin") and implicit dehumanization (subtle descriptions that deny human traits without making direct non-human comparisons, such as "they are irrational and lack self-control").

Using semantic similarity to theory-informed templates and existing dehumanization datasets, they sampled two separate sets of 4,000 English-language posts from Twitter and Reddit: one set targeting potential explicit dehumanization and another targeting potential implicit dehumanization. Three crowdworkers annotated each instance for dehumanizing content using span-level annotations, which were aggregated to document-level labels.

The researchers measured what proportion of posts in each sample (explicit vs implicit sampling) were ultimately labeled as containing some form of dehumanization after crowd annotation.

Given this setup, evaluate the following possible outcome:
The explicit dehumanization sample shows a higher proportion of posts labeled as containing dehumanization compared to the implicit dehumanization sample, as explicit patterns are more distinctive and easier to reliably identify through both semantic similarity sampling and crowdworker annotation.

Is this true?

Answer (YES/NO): NO